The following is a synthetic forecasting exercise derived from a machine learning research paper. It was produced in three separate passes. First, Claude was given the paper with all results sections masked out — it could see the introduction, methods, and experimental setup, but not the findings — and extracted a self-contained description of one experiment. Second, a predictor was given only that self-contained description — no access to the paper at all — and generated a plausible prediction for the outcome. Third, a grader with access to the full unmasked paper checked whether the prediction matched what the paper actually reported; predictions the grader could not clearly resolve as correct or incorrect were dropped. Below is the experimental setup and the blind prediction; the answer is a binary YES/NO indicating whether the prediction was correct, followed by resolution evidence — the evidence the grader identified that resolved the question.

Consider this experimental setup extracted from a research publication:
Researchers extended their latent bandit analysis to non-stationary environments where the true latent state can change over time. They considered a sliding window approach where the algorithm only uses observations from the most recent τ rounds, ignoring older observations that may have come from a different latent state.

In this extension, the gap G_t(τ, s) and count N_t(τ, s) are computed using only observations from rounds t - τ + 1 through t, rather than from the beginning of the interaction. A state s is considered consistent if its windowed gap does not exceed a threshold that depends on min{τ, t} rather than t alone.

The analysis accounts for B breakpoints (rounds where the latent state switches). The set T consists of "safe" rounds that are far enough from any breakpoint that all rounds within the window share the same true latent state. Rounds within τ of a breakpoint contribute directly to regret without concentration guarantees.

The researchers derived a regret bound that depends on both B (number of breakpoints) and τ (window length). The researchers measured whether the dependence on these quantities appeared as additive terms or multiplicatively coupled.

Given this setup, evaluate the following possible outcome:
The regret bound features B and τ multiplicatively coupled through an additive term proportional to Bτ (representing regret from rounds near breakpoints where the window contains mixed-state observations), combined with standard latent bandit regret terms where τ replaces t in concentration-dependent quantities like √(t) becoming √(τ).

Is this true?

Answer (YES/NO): NO